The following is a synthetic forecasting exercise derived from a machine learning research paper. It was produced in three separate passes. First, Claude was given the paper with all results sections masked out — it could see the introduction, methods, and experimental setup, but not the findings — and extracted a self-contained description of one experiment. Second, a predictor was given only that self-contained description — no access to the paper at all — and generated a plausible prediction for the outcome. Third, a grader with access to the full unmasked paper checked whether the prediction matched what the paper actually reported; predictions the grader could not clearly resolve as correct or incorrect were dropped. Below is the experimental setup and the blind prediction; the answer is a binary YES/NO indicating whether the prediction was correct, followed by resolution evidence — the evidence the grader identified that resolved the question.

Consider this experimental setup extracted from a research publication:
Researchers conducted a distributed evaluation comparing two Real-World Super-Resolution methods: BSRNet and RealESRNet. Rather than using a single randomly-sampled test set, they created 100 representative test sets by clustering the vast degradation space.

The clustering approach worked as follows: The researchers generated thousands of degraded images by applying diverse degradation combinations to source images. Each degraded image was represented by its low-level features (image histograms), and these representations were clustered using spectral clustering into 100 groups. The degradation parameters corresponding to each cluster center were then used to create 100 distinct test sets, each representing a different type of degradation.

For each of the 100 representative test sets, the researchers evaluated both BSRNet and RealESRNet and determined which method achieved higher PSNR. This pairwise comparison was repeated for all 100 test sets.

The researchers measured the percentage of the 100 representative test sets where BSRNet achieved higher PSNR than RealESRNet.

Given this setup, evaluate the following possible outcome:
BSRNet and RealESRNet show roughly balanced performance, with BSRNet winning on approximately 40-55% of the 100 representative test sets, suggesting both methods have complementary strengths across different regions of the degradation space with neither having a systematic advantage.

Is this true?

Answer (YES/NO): NO